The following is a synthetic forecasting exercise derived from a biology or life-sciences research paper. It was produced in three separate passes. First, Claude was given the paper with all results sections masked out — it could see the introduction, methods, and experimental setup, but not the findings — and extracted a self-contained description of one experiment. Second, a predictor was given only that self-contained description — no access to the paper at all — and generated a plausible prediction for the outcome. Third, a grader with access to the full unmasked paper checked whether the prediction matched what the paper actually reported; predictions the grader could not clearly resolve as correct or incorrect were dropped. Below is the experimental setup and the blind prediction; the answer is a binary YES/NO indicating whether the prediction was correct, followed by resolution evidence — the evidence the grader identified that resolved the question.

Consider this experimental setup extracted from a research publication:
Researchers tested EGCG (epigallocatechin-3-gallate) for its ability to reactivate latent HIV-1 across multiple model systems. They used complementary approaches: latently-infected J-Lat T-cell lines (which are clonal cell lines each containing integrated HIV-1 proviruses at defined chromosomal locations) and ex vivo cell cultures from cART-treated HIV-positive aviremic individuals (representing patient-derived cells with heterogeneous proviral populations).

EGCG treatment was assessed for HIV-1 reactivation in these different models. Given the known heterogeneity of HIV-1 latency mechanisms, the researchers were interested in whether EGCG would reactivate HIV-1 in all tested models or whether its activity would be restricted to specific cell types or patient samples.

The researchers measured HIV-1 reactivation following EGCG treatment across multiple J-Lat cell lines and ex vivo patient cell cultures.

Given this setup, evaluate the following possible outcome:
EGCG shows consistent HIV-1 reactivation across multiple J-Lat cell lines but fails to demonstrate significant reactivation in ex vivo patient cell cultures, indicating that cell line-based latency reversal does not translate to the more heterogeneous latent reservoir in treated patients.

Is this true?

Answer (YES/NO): NO